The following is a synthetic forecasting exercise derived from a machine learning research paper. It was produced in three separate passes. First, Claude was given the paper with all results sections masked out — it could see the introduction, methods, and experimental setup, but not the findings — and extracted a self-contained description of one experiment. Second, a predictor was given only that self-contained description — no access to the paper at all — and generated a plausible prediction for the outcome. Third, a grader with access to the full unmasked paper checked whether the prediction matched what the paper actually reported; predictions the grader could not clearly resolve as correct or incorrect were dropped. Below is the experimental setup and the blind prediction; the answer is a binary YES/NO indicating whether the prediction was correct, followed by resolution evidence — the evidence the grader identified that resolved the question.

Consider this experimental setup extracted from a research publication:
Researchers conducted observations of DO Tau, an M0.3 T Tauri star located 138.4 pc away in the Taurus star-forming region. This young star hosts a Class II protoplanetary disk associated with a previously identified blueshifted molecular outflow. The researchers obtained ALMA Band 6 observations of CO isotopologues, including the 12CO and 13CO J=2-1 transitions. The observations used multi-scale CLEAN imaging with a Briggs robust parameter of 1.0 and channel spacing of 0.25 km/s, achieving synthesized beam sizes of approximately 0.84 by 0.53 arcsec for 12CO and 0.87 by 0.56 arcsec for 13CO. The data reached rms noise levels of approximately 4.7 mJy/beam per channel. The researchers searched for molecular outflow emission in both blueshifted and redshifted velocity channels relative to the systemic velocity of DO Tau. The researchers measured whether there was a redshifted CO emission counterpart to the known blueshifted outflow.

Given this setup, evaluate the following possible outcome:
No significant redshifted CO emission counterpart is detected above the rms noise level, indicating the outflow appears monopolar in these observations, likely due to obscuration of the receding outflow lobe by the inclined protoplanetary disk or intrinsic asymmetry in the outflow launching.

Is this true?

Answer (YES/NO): NO